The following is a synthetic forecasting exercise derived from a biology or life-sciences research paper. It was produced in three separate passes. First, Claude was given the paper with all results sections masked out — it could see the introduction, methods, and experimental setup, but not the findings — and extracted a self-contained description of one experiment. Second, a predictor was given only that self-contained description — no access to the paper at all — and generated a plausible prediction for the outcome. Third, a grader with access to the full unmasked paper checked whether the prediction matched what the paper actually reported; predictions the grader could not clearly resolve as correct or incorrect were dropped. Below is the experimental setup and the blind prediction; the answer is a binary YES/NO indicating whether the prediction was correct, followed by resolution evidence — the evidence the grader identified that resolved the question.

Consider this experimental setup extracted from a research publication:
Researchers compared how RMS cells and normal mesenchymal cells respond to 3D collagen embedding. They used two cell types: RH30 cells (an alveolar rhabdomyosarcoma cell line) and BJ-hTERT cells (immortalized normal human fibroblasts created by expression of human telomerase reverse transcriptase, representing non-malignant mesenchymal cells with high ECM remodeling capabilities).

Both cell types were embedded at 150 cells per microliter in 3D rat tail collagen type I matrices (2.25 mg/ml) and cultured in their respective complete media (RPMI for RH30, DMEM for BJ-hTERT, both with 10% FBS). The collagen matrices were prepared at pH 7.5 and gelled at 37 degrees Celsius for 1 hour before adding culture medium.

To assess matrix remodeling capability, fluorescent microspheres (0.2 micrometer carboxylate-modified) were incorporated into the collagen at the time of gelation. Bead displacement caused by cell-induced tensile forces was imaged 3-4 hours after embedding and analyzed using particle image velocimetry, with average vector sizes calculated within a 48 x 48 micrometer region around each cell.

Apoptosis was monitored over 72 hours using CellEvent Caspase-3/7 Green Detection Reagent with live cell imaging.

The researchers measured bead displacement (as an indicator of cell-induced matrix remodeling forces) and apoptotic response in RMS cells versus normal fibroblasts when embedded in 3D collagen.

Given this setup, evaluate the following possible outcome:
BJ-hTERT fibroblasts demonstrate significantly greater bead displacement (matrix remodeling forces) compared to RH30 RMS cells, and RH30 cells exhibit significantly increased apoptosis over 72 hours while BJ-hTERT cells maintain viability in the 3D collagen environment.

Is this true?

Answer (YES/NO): NO